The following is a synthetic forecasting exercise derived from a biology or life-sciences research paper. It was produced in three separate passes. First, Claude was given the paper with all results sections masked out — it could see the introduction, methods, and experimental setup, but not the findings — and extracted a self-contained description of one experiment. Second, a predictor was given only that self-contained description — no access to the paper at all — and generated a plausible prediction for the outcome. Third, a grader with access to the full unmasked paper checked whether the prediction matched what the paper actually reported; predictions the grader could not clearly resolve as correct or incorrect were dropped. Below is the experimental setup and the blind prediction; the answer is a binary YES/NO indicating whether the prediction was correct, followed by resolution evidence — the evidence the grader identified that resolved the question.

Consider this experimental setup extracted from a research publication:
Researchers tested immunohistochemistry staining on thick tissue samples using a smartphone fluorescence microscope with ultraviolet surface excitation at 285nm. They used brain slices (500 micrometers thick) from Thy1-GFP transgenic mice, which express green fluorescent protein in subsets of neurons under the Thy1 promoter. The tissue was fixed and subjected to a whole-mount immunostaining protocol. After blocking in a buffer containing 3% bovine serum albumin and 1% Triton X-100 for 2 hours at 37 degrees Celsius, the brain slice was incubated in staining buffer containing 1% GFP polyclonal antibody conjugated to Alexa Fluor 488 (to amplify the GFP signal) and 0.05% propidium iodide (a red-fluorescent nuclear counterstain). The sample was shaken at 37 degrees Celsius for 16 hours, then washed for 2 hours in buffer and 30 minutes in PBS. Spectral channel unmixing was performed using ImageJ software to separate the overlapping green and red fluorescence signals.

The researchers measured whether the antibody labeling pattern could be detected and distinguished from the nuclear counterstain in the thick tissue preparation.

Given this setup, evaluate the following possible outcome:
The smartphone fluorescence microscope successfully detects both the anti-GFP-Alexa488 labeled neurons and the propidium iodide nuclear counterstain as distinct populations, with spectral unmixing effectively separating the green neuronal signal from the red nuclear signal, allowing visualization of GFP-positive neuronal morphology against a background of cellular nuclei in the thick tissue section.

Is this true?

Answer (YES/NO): YES